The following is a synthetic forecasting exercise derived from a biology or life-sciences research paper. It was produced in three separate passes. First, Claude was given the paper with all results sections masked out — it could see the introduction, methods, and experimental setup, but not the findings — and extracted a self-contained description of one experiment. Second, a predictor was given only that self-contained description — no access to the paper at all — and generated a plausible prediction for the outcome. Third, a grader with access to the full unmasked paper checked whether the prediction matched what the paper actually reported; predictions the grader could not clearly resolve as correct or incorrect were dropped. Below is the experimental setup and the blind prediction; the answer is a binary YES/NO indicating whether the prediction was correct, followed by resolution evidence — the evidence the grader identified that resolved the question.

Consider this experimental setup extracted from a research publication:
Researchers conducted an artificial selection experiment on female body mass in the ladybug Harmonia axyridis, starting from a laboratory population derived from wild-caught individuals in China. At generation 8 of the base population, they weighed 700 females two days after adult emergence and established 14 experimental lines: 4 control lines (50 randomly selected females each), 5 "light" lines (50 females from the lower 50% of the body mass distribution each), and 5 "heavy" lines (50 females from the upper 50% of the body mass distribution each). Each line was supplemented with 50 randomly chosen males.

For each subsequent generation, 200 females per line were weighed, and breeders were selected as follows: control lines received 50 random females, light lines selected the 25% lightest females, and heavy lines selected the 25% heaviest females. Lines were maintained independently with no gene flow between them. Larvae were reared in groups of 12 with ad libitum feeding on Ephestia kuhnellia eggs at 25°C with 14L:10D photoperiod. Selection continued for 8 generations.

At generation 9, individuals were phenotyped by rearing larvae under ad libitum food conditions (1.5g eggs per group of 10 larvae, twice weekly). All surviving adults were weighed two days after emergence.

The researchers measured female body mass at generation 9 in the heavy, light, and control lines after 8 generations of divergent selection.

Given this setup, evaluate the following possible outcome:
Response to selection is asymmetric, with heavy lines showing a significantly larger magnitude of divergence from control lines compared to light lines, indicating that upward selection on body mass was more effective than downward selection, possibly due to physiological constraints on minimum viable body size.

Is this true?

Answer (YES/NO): YES